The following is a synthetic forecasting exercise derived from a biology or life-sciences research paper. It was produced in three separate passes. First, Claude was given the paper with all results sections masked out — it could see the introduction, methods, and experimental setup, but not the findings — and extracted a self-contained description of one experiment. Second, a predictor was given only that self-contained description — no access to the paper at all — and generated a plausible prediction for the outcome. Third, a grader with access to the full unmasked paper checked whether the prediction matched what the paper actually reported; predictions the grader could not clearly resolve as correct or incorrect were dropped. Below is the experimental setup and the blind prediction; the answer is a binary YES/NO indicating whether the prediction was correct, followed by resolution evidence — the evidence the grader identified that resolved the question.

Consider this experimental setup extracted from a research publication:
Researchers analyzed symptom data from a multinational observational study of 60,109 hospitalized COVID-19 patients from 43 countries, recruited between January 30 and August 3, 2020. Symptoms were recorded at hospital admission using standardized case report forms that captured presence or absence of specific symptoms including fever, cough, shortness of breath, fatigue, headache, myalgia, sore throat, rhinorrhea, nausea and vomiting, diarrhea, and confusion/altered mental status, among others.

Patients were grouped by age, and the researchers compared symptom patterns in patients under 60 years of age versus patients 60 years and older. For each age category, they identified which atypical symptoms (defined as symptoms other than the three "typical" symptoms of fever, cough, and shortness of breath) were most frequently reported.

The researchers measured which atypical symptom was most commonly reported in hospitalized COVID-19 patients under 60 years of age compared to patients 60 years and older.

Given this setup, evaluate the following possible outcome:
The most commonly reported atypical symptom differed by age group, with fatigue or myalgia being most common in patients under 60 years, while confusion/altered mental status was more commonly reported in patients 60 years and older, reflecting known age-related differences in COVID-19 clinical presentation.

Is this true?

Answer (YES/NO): NO